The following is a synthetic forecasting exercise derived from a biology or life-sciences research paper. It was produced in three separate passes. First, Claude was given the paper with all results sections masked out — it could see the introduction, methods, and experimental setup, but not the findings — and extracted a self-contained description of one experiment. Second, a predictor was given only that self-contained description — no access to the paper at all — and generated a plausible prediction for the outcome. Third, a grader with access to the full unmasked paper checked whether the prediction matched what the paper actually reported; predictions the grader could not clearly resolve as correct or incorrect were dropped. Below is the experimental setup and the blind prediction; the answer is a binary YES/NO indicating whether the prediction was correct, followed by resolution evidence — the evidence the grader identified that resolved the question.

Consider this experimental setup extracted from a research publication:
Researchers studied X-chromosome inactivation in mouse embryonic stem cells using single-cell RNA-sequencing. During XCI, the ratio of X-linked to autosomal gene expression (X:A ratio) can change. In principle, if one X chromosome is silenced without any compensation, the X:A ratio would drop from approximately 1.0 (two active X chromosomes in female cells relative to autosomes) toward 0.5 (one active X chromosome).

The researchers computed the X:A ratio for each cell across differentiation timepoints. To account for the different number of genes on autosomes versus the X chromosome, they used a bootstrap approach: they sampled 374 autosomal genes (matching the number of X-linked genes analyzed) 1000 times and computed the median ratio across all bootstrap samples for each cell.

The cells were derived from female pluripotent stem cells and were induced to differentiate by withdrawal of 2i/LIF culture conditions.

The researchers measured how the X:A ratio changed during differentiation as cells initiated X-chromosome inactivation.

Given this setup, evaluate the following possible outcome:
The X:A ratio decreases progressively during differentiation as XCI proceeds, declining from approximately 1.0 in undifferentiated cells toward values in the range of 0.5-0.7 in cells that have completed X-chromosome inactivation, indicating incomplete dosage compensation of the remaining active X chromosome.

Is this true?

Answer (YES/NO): NO